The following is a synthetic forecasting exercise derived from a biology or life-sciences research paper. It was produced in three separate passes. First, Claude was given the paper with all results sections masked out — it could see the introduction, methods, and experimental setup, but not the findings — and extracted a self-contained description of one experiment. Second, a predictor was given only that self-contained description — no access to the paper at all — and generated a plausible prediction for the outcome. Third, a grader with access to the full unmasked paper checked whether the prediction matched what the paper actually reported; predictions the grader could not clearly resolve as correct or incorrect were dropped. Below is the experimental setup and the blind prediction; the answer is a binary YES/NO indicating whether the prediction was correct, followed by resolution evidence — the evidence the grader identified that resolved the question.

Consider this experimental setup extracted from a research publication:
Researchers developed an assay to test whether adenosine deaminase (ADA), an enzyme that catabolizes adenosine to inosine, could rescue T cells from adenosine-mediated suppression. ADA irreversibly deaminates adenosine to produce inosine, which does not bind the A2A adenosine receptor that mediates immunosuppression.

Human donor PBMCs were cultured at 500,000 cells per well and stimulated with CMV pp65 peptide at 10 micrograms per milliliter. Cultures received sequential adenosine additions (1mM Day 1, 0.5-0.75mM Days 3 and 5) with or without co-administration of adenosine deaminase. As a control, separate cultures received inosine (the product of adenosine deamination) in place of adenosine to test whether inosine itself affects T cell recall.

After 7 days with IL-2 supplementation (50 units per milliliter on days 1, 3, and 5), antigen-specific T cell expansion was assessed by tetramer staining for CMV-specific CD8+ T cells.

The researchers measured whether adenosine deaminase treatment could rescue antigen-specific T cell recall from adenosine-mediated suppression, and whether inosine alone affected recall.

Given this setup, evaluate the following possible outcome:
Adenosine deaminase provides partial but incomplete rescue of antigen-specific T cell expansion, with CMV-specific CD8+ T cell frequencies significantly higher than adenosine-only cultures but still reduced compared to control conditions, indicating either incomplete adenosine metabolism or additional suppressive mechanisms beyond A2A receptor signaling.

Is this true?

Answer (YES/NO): NO